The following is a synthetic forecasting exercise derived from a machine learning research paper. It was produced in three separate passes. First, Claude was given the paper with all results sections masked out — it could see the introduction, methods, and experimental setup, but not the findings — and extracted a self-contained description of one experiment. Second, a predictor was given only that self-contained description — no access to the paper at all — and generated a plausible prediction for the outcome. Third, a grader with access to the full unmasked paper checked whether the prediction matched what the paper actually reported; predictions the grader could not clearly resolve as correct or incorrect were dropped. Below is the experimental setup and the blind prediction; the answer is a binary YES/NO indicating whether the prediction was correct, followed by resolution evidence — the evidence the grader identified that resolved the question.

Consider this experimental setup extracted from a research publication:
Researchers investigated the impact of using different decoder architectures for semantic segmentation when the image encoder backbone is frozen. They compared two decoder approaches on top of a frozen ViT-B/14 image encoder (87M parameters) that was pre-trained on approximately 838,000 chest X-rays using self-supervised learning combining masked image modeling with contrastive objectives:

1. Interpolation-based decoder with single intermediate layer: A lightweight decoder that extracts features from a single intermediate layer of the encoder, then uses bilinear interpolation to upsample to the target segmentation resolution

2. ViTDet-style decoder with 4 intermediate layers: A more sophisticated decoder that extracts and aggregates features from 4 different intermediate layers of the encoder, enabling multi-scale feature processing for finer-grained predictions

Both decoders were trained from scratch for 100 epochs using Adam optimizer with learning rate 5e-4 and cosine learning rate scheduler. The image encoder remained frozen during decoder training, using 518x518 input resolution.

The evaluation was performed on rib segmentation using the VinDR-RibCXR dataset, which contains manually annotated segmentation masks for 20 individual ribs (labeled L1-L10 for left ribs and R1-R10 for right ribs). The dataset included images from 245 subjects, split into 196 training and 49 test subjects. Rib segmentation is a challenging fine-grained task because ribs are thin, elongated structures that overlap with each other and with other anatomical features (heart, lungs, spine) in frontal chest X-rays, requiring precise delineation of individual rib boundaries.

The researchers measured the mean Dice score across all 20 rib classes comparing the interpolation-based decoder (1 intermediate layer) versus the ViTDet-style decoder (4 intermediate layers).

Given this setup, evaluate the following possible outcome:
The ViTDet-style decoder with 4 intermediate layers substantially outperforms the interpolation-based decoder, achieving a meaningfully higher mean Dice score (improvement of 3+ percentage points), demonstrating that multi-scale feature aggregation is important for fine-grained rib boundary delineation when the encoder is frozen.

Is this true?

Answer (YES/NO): YES